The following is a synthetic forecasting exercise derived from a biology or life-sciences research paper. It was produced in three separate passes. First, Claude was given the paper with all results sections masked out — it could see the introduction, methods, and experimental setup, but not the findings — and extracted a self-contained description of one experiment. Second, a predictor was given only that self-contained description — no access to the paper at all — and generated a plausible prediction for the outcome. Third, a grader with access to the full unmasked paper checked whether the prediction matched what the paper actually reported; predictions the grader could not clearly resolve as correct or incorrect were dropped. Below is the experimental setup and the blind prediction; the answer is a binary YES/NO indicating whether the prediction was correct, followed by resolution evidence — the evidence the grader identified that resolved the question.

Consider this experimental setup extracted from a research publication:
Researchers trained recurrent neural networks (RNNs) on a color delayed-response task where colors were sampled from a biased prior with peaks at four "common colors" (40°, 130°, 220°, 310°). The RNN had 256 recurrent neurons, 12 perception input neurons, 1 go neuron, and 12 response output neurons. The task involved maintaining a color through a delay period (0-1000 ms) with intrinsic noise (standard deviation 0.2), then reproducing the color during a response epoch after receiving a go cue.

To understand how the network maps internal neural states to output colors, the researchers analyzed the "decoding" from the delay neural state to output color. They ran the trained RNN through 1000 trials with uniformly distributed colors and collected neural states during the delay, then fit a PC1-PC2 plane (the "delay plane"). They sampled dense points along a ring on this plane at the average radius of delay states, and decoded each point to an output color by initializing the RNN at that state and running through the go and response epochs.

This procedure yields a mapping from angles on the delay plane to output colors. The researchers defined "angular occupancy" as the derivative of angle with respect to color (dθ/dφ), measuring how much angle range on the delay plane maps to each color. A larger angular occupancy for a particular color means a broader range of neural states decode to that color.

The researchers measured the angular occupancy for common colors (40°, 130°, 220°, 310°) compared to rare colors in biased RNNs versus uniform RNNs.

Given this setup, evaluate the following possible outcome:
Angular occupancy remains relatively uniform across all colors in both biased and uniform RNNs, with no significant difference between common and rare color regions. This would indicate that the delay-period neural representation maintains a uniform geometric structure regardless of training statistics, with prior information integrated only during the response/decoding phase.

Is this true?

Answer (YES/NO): NO